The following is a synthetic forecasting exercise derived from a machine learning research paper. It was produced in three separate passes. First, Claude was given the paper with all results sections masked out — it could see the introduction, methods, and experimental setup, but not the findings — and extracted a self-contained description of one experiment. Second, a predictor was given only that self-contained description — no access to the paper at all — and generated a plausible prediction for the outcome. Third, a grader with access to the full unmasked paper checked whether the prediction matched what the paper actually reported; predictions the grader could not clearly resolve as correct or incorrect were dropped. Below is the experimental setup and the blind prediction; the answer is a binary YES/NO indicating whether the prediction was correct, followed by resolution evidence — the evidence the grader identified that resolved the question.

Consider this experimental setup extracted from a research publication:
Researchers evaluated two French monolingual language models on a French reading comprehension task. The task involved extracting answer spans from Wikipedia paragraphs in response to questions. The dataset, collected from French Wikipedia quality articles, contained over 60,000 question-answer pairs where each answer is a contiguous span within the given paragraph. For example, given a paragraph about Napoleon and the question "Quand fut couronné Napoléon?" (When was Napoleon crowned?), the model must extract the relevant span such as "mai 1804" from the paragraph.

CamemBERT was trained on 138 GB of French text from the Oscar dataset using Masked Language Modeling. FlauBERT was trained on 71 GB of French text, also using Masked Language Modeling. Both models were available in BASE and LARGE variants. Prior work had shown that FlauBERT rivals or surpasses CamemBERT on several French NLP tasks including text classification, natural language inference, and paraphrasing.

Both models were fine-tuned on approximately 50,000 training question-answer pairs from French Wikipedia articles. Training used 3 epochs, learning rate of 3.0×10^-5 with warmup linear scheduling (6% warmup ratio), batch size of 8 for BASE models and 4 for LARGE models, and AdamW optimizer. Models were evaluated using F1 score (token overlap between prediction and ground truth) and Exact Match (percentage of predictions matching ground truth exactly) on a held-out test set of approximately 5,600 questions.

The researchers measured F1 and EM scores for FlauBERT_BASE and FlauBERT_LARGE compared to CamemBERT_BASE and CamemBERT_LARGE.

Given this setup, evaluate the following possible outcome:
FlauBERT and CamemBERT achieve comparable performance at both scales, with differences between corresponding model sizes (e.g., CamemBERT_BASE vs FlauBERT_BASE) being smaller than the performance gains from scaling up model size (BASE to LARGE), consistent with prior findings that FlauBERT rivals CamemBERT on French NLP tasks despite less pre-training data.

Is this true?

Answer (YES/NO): NO